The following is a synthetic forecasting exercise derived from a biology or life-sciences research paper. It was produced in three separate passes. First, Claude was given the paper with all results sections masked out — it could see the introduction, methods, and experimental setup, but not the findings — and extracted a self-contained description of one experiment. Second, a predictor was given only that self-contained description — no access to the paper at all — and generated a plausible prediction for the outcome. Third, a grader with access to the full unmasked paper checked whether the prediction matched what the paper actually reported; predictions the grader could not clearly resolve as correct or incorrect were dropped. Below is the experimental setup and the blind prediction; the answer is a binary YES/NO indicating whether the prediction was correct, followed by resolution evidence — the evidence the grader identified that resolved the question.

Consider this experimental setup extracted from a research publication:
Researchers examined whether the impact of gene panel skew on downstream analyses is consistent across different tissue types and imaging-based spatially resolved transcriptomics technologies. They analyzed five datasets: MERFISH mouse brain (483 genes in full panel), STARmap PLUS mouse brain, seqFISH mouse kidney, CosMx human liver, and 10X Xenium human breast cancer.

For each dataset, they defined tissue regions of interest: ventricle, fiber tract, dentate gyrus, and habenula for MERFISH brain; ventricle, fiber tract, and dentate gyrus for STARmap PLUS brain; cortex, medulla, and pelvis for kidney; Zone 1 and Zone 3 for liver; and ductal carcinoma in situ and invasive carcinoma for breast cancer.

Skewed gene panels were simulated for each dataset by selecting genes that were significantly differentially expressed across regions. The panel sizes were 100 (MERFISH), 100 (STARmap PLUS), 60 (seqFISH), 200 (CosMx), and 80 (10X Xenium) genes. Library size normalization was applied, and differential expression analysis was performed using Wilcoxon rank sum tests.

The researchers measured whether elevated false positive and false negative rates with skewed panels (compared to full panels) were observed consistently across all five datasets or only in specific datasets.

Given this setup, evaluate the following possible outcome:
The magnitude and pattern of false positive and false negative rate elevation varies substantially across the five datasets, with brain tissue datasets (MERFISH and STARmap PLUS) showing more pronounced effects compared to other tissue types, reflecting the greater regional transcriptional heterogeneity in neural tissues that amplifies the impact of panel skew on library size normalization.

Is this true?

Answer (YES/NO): NO